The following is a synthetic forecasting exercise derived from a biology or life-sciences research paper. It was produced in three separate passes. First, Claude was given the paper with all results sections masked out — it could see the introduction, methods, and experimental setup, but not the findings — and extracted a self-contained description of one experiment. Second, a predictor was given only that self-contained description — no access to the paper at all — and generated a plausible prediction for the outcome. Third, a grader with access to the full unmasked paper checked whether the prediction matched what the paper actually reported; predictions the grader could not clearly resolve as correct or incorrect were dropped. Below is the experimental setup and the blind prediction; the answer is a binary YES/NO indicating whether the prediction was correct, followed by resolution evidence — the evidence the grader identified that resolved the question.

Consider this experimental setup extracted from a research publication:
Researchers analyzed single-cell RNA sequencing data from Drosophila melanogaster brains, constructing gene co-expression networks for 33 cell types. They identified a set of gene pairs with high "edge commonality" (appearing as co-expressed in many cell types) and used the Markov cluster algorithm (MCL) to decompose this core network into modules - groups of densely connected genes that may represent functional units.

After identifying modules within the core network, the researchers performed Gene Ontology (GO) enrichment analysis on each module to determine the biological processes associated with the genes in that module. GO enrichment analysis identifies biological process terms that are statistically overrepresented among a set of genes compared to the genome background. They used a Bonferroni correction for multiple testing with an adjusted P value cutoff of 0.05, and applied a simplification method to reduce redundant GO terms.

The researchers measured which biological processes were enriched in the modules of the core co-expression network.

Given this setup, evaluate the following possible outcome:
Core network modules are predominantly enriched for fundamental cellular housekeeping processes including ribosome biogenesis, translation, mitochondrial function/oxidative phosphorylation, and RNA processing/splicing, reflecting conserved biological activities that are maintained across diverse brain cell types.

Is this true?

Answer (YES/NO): NO